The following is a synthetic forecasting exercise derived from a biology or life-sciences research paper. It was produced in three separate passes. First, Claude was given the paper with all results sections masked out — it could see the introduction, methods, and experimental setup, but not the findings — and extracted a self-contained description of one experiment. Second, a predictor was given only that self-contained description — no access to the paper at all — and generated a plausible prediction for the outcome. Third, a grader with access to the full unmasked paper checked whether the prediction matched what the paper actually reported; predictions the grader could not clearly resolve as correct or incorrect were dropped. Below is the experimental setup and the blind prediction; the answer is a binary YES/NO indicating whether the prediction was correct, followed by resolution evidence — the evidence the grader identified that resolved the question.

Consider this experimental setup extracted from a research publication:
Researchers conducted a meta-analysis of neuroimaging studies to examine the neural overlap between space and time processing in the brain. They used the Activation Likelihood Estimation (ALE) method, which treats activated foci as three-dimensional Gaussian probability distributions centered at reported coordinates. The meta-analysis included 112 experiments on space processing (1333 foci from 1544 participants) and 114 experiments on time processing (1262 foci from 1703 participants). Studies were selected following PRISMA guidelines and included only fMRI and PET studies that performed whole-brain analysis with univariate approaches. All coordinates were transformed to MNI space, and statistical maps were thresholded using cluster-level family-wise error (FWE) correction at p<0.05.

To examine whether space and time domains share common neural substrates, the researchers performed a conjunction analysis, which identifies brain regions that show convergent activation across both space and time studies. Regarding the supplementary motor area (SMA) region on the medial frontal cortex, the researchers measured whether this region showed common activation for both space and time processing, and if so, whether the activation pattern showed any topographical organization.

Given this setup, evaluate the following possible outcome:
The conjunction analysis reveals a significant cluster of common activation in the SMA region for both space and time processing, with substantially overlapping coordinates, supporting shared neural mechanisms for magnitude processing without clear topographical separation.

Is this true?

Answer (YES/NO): NO